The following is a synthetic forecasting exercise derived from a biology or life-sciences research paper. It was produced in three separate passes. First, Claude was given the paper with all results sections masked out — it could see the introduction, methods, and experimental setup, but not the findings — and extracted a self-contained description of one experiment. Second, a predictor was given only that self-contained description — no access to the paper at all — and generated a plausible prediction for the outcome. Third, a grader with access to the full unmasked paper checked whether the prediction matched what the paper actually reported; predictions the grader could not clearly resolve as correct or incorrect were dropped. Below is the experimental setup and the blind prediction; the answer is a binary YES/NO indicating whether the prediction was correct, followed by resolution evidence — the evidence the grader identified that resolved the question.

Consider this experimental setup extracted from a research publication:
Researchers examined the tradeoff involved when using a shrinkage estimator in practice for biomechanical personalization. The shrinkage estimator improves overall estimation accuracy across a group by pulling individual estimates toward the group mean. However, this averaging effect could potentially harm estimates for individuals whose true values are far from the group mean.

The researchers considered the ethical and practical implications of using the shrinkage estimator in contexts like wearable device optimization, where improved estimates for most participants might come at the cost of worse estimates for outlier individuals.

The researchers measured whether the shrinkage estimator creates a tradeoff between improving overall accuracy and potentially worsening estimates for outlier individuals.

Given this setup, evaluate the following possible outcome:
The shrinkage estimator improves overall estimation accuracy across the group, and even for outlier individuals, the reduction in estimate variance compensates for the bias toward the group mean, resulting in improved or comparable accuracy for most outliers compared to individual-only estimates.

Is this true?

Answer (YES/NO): NO